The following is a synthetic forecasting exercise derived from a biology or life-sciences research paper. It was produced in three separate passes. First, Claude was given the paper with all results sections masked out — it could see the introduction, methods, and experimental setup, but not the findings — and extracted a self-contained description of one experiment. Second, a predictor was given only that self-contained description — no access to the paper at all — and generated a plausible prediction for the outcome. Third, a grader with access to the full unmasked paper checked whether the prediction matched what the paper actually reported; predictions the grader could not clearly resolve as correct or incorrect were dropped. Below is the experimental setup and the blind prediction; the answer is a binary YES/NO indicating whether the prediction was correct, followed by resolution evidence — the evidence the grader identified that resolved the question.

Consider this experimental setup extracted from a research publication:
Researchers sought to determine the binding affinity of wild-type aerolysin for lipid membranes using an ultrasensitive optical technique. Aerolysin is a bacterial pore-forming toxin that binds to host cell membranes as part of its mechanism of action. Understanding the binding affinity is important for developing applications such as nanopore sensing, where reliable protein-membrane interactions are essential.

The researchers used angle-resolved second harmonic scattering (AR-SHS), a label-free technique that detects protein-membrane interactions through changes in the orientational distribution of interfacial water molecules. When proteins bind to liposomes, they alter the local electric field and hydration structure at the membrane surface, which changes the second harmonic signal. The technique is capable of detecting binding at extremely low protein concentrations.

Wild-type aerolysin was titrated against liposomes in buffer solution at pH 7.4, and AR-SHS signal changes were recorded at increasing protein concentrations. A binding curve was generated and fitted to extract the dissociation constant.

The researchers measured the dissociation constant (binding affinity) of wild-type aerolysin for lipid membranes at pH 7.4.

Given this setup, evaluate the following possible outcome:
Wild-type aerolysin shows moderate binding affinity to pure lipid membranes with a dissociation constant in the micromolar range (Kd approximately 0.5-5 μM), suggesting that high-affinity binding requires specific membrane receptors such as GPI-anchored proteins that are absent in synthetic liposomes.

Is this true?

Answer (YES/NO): NO